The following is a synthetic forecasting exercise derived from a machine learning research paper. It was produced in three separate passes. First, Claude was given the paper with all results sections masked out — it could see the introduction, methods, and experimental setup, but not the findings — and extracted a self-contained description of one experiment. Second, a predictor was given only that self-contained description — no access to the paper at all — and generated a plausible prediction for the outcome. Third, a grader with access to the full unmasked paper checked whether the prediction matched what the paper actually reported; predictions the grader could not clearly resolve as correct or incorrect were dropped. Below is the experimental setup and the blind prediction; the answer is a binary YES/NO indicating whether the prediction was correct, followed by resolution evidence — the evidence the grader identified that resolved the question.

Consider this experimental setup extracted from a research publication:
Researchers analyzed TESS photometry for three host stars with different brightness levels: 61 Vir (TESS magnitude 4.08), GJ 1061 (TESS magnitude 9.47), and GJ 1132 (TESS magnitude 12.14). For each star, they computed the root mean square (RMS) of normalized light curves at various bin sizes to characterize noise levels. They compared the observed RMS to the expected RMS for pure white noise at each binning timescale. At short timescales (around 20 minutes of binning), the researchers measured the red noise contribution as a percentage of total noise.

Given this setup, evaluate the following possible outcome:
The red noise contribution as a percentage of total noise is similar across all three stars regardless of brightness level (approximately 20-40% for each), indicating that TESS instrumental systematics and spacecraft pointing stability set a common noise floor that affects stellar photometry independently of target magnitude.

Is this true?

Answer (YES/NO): NO